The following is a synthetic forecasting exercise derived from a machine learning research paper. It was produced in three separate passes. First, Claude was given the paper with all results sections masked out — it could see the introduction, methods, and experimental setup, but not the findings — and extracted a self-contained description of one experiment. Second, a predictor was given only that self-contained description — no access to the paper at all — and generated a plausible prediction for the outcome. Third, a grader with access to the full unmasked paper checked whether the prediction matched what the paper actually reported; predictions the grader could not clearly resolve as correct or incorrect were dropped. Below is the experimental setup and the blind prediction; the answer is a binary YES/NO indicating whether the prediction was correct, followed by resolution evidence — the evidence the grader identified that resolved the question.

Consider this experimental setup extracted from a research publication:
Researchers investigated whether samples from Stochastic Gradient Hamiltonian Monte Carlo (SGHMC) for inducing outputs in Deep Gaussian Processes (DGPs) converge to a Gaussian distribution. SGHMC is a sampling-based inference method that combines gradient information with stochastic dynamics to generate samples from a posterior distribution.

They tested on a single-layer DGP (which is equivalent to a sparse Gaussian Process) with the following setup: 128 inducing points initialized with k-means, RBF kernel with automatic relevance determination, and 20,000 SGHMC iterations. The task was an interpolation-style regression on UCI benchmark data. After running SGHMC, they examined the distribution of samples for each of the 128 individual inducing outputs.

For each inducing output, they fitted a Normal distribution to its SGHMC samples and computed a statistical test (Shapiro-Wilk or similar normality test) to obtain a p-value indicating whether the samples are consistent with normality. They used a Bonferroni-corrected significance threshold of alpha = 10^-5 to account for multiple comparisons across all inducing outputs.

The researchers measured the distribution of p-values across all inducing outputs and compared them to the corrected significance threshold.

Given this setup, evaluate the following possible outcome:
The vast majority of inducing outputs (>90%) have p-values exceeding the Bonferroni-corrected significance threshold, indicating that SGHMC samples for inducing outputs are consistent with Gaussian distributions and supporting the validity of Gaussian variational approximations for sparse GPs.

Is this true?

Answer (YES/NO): NO